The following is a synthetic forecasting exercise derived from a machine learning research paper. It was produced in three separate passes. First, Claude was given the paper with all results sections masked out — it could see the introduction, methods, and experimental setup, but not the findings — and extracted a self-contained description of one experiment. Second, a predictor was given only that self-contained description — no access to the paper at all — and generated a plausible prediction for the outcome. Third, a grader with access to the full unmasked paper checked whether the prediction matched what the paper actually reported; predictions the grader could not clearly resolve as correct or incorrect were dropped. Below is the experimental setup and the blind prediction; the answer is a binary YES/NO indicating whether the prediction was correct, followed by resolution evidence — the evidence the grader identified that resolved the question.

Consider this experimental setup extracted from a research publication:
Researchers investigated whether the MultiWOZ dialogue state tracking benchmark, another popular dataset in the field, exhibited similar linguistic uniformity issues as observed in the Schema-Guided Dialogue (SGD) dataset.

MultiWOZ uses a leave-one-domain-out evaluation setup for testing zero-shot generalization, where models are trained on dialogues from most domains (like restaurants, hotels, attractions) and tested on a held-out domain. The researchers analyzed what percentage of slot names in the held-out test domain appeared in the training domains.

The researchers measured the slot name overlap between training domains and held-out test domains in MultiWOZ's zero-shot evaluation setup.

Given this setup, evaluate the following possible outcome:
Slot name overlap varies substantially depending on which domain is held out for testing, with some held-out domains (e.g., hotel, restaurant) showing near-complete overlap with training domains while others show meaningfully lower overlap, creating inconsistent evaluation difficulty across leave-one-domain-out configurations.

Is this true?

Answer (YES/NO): NO